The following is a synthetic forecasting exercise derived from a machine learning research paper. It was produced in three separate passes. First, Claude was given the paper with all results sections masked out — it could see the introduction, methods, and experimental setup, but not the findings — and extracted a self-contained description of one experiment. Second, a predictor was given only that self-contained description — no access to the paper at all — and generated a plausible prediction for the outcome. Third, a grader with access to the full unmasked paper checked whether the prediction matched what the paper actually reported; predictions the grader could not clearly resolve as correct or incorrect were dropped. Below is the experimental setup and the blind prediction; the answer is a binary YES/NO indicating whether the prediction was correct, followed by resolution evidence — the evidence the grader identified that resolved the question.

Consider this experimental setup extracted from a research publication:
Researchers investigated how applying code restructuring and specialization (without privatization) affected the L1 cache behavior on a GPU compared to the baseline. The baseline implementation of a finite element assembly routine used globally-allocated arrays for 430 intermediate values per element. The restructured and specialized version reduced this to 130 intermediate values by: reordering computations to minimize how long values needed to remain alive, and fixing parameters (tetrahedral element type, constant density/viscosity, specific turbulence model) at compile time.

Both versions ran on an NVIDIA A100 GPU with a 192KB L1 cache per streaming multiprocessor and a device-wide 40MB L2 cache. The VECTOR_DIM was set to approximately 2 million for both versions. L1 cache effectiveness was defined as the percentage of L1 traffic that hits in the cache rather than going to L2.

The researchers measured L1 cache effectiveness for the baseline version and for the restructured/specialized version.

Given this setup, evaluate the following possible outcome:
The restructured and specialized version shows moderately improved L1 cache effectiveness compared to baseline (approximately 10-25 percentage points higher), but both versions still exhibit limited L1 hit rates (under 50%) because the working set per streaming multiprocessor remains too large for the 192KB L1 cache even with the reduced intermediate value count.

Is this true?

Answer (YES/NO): NO